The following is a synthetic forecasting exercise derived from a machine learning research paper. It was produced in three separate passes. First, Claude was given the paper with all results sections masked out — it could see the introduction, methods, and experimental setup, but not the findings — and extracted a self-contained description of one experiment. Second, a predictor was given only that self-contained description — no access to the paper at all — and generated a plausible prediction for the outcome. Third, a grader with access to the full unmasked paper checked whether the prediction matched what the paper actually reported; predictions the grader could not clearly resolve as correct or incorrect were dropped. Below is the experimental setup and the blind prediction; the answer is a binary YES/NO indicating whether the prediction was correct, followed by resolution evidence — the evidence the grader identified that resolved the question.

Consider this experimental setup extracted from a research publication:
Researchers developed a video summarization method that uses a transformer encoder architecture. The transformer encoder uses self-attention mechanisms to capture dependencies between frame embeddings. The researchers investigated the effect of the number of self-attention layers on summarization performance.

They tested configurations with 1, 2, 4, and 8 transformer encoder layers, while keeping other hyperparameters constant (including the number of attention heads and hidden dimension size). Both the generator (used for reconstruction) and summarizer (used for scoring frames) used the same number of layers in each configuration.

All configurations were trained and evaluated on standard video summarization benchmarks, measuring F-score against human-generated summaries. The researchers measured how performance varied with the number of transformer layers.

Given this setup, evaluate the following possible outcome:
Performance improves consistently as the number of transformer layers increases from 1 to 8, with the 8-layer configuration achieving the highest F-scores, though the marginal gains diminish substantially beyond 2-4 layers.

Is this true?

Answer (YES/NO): NO